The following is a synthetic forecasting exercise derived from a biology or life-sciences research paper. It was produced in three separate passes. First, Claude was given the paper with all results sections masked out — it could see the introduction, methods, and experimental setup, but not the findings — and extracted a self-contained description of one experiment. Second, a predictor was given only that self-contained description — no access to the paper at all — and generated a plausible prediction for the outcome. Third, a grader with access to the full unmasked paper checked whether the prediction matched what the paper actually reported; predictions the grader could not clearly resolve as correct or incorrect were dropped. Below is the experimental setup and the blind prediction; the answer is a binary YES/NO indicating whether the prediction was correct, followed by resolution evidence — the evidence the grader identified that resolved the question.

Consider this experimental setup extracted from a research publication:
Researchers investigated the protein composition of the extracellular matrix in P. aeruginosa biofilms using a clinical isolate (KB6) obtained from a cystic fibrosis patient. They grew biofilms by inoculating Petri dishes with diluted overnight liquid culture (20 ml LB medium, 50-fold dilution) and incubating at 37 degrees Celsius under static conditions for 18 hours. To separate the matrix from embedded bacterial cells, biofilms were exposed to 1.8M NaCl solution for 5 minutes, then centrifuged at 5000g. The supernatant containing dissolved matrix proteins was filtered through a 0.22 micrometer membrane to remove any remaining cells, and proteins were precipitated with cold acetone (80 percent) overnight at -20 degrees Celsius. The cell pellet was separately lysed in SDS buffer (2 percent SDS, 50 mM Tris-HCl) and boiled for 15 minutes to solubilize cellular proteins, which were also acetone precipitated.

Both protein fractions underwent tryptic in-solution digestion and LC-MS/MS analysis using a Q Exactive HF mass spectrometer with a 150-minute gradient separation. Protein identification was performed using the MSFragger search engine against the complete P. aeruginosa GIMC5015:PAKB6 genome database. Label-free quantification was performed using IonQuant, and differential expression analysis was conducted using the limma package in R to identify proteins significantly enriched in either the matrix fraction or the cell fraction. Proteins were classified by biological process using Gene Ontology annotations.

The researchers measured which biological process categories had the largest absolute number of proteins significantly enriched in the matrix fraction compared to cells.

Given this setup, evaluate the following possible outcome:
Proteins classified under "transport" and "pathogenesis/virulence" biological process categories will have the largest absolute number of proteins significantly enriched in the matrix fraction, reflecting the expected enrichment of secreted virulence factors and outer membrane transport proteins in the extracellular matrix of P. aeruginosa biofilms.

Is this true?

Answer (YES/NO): NO